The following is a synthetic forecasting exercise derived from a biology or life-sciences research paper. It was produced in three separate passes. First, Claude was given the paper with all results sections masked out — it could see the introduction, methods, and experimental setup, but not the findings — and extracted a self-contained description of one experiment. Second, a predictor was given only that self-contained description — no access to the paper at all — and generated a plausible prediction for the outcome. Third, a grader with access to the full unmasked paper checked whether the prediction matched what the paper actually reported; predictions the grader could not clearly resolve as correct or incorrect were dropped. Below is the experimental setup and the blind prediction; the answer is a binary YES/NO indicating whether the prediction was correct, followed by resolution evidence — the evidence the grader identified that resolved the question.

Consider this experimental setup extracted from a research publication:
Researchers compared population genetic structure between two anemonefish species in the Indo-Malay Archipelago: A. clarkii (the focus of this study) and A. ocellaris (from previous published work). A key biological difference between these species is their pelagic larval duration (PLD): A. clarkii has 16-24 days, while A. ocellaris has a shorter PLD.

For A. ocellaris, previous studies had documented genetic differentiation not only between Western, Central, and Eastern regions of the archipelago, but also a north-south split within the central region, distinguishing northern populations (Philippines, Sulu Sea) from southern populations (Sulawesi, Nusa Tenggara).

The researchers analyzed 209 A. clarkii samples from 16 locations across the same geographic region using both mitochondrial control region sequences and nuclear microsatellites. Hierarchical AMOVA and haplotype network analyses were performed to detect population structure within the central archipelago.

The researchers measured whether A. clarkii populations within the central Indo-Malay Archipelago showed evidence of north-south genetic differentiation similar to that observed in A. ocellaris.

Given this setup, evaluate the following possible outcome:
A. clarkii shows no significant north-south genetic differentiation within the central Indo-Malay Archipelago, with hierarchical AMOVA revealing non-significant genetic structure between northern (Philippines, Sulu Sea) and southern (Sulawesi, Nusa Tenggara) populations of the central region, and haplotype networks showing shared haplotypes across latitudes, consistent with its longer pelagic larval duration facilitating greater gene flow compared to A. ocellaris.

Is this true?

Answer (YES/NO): NO